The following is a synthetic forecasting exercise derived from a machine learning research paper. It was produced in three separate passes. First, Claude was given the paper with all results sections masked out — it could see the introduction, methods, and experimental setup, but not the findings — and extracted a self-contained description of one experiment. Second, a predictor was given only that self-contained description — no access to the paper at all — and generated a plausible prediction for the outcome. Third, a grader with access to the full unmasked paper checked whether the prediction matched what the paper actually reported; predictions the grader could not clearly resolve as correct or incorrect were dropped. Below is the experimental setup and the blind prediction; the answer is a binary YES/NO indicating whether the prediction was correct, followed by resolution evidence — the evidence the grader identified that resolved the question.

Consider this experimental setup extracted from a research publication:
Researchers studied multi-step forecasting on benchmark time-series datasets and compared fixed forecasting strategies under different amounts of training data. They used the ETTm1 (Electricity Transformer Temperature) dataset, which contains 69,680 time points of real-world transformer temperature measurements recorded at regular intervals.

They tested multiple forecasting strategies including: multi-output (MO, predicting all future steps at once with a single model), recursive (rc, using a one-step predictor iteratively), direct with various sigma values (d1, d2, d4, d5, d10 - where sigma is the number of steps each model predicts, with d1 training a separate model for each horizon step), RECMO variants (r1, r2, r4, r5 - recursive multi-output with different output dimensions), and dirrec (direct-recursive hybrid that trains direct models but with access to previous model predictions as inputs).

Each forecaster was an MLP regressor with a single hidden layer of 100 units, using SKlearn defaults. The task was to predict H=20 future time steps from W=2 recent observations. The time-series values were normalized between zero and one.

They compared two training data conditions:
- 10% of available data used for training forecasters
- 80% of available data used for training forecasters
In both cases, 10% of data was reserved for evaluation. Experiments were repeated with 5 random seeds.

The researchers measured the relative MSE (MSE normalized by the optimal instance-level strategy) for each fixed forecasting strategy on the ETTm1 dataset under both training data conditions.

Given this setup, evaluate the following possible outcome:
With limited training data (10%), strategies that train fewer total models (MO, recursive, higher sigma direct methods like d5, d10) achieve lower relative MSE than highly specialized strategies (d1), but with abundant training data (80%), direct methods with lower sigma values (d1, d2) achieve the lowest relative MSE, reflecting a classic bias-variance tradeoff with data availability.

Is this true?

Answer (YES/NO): NO